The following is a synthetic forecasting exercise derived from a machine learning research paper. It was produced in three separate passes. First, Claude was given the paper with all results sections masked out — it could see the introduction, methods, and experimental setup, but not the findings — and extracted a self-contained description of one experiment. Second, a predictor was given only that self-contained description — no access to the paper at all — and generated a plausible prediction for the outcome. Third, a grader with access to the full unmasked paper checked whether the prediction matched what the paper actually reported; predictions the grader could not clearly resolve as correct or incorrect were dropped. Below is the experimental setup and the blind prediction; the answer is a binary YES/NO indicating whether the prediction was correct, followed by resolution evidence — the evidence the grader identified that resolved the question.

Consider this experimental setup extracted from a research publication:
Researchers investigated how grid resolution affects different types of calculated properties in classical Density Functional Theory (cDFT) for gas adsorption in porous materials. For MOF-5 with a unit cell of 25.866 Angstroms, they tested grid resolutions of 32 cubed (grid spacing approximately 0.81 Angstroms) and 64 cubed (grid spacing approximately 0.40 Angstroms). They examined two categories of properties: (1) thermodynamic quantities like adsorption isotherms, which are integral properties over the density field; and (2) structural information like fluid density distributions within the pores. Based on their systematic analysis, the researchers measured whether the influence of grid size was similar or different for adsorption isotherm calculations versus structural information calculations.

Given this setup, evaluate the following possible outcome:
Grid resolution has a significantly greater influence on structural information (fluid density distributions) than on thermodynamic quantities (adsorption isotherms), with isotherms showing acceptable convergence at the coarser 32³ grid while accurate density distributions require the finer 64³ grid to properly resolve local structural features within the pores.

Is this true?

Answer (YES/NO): NO